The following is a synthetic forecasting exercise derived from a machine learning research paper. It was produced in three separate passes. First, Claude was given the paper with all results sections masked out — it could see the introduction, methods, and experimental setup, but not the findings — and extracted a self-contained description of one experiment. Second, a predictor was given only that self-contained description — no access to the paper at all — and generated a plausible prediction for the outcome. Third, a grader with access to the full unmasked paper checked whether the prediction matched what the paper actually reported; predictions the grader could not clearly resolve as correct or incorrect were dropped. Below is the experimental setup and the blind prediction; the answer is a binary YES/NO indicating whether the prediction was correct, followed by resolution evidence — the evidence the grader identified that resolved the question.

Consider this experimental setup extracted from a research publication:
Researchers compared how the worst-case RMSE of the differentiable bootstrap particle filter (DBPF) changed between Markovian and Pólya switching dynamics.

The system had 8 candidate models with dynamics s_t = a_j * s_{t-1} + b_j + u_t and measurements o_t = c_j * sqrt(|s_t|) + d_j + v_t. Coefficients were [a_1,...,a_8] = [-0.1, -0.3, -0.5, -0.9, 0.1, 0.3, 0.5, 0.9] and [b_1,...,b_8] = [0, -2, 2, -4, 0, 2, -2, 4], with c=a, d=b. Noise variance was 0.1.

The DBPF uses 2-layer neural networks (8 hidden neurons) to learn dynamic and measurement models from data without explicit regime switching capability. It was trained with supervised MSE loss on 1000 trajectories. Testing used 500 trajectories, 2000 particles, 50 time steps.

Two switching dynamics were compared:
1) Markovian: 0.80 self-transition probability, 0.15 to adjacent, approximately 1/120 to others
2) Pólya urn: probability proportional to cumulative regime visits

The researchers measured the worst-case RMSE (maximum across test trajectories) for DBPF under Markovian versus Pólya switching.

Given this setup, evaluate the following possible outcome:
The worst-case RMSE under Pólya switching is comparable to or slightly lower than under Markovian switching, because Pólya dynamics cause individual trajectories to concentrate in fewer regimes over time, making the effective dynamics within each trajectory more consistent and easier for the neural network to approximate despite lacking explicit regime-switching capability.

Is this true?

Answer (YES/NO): NO